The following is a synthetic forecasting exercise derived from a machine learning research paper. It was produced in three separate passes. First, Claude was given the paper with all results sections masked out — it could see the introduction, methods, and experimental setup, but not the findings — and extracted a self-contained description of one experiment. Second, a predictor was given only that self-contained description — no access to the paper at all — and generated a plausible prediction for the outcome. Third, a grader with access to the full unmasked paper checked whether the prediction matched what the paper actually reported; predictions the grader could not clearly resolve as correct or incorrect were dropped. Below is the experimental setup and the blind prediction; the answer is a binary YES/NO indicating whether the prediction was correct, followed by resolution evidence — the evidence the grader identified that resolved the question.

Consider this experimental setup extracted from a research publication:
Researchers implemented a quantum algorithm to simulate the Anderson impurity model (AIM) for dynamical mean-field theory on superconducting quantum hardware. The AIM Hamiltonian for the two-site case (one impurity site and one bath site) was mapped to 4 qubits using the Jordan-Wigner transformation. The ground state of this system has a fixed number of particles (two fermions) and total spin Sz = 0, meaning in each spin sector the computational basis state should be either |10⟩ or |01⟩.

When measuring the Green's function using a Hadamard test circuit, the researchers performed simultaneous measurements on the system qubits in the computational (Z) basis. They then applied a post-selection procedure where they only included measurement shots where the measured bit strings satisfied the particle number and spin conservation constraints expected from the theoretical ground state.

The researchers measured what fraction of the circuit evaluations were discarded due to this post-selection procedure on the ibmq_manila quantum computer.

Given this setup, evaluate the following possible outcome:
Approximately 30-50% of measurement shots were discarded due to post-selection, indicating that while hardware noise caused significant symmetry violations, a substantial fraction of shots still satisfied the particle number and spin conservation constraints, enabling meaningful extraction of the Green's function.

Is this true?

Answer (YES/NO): NO